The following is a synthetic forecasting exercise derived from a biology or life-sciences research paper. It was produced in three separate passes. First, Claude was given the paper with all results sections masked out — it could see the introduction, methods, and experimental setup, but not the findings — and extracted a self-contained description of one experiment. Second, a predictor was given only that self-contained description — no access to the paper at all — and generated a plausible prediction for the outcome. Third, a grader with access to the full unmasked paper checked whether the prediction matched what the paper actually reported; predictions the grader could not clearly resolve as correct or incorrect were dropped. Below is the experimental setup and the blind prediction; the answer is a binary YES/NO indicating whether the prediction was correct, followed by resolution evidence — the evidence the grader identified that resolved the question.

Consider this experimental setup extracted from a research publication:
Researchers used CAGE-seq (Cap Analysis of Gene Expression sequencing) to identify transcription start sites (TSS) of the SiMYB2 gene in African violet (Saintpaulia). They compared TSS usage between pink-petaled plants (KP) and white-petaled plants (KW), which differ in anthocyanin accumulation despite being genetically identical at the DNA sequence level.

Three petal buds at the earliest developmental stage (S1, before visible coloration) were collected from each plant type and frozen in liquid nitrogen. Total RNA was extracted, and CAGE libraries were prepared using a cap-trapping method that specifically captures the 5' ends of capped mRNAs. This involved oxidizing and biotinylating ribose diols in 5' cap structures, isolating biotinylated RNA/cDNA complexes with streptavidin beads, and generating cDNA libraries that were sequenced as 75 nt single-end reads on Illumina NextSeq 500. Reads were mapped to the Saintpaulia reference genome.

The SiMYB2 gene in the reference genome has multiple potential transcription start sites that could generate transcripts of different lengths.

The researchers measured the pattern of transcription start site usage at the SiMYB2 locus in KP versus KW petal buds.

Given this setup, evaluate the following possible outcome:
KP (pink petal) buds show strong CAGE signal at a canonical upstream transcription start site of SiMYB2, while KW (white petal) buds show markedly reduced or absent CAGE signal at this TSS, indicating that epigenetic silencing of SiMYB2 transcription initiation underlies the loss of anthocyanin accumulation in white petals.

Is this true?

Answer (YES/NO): NO